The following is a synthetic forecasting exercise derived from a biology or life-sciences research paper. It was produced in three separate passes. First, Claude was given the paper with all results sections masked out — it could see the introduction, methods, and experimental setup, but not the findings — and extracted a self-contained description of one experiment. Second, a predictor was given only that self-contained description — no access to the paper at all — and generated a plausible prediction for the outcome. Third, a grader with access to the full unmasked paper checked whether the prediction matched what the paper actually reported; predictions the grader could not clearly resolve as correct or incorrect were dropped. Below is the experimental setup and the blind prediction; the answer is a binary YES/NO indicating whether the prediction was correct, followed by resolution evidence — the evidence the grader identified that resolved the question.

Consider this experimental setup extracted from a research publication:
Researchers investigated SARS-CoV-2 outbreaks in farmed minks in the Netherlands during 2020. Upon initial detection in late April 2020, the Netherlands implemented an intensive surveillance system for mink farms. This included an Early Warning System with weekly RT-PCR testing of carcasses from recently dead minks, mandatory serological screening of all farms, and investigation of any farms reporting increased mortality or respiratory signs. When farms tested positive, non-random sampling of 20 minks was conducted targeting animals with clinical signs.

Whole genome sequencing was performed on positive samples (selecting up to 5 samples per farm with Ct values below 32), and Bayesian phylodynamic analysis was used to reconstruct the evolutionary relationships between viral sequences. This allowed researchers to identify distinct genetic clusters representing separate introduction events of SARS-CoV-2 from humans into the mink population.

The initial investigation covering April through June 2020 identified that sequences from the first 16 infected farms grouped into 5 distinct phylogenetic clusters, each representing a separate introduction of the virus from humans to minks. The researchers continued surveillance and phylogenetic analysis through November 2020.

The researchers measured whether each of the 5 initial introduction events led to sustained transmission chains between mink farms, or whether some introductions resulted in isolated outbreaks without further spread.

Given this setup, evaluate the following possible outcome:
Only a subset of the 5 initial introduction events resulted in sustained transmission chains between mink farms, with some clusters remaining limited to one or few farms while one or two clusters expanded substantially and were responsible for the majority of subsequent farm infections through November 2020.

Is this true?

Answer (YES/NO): YES